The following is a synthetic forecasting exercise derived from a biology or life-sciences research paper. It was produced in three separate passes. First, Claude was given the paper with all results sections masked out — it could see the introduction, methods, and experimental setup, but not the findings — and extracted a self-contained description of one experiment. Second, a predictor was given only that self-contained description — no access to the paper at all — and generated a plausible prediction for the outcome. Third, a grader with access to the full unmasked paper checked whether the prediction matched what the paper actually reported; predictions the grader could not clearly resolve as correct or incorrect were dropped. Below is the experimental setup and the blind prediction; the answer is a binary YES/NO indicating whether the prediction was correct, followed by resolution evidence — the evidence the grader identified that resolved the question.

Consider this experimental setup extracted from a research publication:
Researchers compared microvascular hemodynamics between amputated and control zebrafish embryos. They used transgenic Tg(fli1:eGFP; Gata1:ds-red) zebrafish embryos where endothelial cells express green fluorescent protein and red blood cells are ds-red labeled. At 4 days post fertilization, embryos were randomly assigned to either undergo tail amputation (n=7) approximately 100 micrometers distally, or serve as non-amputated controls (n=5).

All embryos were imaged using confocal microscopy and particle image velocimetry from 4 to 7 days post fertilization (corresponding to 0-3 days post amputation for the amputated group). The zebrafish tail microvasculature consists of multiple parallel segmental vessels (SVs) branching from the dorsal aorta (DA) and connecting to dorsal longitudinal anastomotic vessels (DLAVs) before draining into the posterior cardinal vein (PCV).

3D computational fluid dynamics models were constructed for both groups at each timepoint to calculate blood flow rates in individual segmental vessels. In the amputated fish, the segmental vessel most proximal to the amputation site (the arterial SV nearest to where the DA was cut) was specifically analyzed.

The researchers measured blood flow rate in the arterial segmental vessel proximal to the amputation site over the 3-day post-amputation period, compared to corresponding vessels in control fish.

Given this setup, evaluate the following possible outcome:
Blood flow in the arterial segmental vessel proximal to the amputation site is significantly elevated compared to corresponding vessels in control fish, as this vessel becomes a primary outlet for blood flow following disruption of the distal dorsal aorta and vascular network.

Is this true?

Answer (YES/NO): YES